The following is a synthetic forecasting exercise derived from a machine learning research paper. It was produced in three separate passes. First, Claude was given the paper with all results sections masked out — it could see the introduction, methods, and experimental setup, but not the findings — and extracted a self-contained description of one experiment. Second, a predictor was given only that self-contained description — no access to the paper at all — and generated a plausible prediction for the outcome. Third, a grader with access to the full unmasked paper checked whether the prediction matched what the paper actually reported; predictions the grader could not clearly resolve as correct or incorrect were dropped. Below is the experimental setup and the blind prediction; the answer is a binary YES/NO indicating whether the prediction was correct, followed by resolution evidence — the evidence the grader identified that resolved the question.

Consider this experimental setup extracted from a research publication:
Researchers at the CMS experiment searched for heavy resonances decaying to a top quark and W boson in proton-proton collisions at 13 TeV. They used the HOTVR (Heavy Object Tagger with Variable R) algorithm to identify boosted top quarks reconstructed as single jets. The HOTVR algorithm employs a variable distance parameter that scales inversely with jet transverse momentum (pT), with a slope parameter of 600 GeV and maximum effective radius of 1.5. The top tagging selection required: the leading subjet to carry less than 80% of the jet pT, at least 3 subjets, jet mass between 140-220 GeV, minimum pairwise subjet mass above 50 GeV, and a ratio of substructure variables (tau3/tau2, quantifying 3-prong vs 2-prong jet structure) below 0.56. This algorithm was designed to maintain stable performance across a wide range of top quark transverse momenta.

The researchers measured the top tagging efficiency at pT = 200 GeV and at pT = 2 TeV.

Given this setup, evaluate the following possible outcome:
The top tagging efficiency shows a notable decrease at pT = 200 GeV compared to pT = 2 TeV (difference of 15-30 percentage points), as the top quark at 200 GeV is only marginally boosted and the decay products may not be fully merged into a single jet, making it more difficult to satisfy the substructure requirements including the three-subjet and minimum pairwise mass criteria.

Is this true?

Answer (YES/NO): YES